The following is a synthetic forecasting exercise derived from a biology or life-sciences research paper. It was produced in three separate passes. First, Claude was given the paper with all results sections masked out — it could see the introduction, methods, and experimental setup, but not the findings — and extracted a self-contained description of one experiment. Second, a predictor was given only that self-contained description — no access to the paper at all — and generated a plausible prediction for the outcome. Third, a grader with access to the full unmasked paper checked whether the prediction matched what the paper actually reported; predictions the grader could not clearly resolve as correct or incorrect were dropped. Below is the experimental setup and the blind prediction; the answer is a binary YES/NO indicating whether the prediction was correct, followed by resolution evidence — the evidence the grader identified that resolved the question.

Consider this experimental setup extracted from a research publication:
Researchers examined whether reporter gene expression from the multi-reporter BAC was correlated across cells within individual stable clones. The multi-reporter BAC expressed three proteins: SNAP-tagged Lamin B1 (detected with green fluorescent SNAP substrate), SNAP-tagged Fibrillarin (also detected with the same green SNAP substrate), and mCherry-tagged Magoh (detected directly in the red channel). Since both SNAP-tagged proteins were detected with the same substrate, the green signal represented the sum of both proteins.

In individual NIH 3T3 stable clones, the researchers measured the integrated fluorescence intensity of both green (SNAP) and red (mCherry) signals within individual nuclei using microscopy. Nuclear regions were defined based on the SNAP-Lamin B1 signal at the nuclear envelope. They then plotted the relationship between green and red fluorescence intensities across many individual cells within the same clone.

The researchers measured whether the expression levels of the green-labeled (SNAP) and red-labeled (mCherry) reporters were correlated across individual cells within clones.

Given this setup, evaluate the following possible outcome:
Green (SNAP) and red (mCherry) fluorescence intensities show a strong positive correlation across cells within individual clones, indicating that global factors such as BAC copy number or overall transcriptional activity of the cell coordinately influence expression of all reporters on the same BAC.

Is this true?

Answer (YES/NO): YES